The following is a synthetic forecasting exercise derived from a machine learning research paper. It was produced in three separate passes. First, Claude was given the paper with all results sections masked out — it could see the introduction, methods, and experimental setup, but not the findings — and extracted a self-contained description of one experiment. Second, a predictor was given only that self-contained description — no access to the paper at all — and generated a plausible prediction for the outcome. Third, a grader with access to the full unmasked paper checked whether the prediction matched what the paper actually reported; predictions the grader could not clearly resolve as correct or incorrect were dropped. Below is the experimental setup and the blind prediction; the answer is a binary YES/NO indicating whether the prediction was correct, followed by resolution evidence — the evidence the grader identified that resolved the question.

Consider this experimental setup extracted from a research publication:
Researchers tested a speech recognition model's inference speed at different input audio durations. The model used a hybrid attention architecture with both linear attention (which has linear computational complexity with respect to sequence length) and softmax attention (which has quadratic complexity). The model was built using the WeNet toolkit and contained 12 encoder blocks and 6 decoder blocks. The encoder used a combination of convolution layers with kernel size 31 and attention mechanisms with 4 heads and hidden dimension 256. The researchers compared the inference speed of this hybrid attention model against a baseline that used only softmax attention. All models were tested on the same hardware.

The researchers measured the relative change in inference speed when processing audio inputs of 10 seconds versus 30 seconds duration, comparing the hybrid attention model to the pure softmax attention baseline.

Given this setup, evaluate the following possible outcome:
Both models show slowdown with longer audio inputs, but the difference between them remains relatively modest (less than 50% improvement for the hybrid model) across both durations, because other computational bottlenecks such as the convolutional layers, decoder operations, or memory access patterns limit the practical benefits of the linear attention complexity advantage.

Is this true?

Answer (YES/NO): YES